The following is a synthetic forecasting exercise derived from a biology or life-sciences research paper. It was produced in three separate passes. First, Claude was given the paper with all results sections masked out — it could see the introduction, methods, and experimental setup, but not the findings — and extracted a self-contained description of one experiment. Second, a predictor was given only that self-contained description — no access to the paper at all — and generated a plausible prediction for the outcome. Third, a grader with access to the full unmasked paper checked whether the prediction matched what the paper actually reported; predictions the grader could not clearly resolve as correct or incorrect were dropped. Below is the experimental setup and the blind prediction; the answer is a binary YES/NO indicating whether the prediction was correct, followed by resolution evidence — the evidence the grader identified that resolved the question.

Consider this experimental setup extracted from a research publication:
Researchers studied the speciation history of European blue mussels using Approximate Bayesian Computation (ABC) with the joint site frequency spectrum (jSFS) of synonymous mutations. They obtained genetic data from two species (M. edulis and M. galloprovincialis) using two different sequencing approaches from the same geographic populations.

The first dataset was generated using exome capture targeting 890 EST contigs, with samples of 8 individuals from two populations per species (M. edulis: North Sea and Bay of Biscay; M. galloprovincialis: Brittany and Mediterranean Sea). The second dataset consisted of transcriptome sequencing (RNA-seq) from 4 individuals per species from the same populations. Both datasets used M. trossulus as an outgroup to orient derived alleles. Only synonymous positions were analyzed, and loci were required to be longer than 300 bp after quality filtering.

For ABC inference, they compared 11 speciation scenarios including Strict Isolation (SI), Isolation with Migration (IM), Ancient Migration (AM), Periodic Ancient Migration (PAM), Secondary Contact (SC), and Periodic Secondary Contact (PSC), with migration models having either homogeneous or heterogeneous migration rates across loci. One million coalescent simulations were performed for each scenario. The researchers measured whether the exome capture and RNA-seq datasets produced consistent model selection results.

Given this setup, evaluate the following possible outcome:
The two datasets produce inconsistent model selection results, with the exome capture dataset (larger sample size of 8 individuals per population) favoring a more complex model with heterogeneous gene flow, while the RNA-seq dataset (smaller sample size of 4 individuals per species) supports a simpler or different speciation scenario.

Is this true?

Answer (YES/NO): NO